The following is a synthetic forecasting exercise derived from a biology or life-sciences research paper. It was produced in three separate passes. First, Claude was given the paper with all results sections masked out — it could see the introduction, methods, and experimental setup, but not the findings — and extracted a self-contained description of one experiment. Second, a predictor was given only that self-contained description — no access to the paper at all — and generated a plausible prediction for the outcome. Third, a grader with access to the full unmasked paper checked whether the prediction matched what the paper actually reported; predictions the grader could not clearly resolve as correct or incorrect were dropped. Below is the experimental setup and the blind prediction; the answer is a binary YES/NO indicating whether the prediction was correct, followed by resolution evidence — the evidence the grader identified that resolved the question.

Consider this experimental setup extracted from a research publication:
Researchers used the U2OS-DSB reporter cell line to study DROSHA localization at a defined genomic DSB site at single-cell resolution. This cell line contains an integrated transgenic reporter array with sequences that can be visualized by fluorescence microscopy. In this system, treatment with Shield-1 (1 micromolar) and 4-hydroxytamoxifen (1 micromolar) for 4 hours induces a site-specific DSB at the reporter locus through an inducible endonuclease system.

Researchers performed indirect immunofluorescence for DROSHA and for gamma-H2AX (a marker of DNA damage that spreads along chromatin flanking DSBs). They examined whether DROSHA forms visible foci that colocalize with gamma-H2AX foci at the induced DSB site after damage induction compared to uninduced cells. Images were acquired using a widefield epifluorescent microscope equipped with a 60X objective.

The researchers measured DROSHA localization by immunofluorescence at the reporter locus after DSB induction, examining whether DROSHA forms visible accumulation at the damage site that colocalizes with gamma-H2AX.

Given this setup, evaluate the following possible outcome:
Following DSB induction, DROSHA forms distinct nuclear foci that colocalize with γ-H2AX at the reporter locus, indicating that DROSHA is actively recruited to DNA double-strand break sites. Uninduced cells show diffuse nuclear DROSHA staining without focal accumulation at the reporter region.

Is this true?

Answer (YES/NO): NO